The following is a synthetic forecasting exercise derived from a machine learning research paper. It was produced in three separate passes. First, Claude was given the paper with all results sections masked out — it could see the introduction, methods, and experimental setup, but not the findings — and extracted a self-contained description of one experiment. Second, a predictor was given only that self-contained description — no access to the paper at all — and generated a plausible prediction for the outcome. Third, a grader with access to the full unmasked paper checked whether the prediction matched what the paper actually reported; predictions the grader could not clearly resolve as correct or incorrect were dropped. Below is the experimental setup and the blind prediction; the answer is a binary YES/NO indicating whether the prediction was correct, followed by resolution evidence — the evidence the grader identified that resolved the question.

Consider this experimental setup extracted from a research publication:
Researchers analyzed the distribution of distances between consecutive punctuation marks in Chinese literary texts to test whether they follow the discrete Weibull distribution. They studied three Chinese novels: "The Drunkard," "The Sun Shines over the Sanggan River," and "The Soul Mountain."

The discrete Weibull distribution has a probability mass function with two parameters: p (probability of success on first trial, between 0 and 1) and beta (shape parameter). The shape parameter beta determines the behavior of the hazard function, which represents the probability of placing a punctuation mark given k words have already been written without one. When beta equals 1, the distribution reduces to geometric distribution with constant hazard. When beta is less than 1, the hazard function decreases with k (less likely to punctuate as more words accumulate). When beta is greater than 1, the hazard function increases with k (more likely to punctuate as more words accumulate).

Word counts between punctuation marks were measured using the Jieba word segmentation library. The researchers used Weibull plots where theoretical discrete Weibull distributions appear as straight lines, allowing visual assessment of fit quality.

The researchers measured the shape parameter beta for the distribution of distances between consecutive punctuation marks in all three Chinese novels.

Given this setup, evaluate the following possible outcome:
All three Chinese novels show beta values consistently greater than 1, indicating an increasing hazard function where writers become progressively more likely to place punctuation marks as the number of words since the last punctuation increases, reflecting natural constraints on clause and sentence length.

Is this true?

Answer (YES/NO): YES